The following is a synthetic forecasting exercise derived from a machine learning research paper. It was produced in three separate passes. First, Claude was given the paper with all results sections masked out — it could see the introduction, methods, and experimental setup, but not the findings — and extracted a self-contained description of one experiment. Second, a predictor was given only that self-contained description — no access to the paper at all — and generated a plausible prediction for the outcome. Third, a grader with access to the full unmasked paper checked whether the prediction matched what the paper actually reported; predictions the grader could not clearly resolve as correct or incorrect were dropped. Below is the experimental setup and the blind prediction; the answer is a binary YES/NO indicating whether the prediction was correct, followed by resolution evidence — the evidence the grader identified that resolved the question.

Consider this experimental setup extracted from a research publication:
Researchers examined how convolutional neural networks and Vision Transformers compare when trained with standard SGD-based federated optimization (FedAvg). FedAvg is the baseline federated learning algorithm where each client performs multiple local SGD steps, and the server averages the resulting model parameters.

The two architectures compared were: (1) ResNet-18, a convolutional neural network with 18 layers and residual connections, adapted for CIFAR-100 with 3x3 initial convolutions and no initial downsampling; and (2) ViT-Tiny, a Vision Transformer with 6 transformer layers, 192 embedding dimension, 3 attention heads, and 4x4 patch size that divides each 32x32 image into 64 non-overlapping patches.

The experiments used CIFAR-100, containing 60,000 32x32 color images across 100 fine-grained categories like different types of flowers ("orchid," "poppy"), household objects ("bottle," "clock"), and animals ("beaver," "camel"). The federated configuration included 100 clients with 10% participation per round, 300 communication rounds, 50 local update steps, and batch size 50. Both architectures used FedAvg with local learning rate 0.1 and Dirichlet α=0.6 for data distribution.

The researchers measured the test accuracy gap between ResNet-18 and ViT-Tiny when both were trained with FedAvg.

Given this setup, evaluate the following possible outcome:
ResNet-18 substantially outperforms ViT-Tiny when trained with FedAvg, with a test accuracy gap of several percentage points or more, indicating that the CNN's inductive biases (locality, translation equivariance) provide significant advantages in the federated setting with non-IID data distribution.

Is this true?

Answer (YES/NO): YES